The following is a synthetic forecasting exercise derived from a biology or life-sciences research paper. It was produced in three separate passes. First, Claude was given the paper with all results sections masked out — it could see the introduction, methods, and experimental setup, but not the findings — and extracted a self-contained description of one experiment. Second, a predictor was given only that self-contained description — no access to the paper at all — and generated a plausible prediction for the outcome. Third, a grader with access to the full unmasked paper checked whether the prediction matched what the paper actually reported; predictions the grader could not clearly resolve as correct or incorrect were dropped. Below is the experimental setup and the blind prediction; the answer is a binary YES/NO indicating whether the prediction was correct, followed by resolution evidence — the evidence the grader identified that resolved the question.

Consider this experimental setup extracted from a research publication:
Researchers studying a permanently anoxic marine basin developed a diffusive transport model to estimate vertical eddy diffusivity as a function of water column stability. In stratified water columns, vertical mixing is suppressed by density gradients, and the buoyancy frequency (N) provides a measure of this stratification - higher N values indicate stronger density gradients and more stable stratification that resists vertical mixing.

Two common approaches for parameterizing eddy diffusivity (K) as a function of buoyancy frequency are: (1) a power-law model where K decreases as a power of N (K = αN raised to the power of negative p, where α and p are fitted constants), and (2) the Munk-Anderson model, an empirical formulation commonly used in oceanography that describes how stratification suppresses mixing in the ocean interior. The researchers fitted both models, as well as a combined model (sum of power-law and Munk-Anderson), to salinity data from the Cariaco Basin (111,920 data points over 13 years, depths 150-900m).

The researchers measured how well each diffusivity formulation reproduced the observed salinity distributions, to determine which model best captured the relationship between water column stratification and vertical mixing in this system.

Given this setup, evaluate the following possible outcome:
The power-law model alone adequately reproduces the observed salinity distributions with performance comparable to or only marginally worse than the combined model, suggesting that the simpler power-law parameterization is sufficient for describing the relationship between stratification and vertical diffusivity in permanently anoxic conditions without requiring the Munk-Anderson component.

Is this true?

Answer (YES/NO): YES